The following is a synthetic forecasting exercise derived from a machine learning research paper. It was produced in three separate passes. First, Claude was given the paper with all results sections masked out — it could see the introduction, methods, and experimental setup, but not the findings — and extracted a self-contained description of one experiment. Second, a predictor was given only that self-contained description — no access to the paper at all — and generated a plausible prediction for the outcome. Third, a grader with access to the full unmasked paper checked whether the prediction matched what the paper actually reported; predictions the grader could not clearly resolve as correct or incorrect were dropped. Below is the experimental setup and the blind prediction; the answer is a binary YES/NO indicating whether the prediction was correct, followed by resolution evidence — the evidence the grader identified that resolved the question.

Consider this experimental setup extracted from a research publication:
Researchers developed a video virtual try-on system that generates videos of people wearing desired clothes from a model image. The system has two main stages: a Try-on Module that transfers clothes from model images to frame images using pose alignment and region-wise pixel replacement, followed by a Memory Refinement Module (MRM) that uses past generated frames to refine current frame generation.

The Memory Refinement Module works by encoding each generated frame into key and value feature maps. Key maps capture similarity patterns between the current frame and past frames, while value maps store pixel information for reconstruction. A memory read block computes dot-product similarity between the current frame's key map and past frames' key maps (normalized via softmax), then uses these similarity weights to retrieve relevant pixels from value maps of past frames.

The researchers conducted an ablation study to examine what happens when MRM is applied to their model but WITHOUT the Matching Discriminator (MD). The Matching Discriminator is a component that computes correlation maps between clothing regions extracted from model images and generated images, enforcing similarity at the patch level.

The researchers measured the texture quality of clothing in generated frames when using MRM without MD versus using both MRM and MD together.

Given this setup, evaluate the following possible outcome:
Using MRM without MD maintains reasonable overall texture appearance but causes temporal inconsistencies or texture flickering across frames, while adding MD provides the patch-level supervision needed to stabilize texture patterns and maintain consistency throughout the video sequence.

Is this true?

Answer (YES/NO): NO